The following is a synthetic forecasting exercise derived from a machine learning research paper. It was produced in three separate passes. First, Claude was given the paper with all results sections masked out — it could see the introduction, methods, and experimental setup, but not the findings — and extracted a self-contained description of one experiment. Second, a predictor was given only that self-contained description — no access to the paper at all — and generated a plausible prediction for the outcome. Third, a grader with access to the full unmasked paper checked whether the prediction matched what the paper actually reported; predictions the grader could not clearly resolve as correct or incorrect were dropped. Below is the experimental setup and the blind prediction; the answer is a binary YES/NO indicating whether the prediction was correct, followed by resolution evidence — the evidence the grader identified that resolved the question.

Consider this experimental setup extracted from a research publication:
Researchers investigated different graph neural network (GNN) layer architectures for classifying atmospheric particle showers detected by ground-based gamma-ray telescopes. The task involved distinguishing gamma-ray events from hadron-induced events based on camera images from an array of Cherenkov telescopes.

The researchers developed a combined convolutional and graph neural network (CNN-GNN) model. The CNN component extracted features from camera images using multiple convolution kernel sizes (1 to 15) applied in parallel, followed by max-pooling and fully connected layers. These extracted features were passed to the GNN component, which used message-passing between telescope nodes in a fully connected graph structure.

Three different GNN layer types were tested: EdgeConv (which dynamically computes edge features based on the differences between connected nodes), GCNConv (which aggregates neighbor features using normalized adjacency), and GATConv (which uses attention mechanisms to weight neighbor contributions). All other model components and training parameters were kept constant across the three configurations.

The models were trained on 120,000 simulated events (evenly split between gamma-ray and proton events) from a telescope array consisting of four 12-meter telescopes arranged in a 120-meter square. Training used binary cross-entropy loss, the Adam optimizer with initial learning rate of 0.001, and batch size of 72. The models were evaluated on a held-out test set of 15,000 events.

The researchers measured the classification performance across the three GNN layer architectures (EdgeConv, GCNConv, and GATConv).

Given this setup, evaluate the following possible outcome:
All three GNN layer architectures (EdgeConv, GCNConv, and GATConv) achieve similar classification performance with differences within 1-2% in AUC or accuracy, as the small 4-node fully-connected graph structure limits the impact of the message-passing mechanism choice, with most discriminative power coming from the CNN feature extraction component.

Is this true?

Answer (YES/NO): YES